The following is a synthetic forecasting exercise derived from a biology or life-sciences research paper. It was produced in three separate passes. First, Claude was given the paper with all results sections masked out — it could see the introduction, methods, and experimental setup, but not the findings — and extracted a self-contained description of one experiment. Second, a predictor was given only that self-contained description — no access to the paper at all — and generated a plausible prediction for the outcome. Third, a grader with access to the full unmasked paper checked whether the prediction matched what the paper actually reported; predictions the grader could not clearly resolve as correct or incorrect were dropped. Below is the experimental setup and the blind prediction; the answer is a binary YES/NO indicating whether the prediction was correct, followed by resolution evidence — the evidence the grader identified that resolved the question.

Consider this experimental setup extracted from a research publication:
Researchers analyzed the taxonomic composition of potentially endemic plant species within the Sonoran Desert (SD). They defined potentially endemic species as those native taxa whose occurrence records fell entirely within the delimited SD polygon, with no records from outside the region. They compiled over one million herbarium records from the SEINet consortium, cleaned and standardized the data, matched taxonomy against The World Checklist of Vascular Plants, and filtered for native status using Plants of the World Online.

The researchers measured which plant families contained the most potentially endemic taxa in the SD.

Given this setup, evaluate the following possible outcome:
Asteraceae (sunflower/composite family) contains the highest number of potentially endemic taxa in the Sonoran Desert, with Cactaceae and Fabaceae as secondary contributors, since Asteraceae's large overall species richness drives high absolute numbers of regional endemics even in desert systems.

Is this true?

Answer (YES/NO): NO